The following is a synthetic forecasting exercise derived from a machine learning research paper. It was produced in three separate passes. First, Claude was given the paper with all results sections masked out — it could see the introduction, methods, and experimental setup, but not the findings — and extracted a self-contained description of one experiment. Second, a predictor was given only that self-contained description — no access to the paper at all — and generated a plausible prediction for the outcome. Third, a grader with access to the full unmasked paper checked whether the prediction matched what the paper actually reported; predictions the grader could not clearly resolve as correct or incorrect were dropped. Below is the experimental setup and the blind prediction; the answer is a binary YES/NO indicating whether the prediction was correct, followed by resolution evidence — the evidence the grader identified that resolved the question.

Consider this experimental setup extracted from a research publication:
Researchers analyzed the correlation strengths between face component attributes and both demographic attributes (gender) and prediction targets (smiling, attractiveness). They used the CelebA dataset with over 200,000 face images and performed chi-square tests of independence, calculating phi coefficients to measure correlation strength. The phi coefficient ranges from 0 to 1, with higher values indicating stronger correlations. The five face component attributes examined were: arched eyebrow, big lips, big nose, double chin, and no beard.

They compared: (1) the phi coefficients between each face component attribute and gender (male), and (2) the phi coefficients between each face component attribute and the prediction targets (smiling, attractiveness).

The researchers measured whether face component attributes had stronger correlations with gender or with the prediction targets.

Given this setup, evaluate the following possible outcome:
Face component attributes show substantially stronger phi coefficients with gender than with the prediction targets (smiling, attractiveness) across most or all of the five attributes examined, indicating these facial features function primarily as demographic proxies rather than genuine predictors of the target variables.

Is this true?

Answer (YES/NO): NO